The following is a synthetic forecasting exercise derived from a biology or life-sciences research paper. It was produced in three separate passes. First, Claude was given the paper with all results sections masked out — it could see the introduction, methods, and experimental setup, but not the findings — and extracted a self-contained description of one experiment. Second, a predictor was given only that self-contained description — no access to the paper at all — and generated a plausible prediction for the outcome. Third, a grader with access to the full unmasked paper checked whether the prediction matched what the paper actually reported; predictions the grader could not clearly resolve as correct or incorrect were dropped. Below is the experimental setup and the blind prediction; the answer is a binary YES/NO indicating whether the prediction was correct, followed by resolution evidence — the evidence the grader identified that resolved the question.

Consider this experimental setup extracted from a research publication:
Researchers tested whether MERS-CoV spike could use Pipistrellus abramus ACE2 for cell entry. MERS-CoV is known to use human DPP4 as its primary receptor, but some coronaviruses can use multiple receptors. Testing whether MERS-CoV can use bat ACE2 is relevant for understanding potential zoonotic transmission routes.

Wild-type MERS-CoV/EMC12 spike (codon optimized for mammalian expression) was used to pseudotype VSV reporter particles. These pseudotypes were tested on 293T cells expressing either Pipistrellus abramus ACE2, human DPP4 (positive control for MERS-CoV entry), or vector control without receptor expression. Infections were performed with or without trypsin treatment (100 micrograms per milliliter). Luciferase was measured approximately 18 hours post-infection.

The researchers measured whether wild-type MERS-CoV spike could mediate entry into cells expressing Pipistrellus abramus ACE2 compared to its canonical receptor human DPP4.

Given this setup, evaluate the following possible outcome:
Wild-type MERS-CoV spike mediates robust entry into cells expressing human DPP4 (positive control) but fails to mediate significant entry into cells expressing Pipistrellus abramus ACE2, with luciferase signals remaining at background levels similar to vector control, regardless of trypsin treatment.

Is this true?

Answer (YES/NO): YES